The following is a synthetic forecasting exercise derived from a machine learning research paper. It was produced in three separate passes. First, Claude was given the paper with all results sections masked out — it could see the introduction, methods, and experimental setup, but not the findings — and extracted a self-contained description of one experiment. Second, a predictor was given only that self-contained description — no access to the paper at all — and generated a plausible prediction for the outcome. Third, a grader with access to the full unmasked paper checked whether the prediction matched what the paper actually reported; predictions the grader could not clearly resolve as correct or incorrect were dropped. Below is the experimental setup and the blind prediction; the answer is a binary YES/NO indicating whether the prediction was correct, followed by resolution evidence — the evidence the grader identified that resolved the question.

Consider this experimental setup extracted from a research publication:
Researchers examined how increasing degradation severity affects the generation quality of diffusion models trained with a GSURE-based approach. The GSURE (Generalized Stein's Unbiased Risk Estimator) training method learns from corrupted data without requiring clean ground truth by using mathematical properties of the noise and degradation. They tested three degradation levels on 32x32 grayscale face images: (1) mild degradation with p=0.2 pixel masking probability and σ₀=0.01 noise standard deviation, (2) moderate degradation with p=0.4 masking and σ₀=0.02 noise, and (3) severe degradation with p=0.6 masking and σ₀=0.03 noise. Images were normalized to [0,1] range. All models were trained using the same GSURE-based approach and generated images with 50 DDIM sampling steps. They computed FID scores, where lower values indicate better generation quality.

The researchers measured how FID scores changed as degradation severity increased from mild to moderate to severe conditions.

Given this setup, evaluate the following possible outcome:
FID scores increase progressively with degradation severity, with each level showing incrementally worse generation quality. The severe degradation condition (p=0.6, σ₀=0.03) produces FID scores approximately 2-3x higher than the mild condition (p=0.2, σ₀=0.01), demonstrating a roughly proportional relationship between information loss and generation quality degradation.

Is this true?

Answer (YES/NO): NO